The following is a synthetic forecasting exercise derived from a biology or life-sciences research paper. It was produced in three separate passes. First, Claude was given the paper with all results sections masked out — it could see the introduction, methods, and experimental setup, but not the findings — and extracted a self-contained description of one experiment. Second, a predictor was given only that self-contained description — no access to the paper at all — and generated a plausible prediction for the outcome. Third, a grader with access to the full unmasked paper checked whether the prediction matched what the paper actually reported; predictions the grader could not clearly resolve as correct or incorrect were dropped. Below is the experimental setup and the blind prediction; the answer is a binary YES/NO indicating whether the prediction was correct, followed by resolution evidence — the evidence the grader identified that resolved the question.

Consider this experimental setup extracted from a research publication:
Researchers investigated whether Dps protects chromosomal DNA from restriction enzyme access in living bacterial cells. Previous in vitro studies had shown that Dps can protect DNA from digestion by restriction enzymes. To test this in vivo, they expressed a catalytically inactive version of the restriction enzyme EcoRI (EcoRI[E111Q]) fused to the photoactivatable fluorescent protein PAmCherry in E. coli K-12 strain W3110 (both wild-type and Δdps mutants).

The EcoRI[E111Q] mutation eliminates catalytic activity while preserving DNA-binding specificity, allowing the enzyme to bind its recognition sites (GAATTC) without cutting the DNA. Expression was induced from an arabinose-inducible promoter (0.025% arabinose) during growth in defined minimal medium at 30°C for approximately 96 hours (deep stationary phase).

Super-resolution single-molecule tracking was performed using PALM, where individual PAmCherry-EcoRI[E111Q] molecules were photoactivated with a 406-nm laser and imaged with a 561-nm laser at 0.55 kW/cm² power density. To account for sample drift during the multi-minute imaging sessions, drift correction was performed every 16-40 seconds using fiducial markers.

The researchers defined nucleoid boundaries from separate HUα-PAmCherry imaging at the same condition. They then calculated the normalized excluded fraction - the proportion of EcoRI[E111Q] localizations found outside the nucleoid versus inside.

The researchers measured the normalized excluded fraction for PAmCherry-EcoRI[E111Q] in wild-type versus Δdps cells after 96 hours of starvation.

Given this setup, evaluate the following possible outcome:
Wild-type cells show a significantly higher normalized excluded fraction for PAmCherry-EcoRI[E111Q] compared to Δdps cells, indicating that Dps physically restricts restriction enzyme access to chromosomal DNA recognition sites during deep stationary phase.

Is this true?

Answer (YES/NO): NO